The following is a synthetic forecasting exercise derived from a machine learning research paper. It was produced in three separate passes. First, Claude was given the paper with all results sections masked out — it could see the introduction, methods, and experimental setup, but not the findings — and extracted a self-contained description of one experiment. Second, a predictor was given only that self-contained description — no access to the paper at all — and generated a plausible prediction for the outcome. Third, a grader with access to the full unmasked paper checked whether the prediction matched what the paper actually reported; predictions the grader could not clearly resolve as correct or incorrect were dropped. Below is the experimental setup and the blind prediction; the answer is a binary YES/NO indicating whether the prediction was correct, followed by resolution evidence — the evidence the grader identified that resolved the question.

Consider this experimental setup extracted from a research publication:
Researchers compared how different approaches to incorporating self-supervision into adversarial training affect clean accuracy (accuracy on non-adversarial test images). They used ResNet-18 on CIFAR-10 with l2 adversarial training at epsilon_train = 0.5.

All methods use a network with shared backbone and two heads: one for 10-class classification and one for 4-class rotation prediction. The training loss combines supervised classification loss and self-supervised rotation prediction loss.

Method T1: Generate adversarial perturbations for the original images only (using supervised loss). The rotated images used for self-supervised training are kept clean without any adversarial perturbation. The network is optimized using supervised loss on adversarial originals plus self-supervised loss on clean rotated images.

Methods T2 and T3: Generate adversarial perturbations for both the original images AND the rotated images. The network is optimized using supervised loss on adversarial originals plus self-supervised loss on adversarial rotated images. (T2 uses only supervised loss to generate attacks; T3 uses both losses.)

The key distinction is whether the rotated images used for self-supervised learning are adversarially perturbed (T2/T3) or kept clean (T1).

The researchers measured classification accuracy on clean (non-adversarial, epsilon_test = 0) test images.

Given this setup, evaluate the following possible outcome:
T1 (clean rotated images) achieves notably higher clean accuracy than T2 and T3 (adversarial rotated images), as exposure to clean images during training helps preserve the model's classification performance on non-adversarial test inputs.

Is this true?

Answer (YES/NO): NO